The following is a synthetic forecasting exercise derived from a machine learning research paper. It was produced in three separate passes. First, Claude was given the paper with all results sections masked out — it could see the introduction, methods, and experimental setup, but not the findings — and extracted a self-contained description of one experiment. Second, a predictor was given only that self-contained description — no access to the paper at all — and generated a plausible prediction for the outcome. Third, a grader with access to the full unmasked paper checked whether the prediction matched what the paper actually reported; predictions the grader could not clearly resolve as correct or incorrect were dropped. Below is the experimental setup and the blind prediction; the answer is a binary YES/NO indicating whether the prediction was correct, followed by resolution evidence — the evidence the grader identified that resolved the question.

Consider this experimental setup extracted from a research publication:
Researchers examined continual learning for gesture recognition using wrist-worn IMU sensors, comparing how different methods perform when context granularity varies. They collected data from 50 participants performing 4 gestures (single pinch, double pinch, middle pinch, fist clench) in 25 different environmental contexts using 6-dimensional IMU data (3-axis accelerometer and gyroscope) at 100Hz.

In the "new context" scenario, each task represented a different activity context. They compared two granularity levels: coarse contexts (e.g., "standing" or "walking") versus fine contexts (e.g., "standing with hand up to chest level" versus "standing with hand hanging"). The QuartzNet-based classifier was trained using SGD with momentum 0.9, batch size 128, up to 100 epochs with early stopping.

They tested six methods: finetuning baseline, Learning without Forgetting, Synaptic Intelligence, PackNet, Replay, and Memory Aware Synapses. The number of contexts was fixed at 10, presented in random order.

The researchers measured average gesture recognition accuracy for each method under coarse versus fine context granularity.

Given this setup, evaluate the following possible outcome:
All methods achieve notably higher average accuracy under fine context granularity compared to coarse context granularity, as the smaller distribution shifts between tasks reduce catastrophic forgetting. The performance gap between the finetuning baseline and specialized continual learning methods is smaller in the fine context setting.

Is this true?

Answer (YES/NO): NO